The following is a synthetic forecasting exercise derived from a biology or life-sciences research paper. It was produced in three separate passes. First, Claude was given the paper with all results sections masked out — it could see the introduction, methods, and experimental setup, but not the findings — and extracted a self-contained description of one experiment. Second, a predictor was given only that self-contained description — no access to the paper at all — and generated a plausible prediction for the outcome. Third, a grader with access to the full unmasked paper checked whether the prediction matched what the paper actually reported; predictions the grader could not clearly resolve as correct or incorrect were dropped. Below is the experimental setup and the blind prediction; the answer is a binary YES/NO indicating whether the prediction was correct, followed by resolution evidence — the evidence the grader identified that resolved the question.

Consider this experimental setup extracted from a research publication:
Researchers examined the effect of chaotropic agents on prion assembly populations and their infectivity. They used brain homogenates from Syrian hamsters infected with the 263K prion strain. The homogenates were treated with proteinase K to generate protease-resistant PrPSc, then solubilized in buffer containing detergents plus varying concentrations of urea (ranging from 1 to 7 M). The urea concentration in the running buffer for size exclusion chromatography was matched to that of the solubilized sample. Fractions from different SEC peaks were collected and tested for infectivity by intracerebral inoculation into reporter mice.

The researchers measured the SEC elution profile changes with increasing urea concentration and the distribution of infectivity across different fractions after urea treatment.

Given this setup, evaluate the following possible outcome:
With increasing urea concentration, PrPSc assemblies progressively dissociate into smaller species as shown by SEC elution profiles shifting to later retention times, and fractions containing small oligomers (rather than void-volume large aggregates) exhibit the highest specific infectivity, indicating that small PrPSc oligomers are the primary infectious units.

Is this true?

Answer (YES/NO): NO